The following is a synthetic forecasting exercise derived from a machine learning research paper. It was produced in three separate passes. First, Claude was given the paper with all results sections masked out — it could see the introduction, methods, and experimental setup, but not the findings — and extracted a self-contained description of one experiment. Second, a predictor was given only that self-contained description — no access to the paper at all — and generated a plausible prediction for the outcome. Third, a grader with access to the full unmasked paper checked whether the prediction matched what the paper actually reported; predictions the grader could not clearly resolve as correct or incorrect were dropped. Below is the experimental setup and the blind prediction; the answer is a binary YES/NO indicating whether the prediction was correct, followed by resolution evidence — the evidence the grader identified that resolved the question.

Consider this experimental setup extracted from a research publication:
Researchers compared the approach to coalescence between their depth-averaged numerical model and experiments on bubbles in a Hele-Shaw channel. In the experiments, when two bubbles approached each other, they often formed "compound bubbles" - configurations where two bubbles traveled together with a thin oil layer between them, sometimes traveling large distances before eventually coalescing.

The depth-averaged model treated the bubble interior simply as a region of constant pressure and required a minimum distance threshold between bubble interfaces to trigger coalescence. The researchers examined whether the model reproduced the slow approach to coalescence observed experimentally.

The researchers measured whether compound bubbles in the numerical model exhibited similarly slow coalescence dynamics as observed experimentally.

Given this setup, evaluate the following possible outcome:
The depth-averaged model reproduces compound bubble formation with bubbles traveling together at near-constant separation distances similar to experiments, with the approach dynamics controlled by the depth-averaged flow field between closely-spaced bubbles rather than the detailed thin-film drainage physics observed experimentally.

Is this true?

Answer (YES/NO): NO